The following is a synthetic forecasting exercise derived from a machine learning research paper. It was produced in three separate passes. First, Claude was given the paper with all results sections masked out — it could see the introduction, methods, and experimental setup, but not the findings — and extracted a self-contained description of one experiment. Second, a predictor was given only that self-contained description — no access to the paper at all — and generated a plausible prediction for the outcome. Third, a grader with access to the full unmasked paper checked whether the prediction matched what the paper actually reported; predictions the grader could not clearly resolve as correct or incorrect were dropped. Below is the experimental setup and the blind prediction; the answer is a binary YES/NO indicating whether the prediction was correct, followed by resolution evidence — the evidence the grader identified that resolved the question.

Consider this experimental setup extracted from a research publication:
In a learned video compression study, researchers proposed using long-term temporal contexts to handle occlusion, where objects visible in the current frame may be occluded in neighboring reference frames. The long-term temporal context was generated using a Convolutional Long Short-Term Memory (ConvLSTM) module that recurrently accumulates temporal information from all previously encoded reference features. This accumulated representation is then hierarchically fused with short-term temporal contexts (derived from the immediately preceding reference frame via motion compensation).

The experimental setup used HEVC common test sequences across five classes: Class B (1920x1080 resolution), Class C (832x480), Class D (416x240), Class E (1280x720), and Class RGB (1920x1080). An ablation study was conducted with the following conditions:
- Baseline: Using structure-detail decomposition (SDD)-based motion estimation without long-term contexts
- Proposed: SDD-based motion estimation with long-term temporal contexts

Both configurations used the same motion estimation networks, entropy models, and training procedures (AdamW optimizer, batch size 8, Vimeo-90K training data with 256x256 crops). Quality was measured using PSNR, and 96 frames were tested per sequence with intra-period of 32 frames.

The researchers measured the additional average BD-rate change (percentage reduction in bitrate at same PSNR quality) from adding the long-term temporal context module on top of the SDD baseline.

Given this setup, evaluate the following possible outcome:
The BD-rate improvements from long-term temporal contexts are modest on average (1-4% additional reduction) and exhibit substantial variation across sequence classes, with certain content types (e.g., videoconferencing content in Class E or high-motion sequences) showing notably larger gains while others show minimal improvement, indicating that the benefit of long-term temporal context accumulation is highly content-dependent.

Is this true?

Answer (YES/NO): NO